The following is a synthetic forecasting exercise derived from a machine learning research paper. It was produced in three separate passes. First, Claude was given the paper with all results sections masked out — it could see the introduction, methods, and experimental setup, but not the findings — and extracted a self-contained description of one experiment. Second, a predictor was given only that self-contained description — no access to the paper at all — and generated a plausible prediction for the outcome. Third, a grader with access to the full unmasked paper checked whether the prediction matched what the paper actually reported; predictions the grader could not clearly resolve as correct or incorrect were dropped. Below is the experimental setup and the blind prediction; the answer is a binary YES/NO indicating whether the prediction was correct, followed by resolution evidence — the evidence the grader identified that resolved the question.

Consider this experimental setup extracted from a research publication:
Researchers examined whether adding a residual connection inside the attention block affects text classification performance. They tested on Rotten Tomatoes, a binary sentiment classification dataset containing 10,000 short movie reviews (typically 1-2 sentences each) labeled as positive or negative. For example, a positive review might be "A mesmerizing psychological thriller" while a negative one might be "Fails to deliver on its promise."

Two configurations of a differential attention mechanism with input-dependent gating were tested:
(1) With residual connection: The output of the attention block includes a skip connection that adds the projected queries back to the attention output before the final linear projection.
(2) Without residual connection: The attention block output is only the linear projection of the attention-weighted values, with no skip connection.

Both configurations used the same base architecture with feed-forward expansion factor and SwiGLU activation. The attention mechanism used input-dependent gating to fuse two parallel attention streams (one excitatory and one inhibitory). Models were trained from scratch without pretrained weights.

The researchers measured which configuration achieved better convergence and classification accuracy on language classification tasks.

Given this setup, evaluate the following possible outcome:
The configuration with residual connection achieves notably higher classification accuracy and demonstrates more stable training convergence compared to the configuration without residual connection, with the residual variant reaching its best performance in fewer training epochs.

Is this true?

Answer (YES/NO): NO